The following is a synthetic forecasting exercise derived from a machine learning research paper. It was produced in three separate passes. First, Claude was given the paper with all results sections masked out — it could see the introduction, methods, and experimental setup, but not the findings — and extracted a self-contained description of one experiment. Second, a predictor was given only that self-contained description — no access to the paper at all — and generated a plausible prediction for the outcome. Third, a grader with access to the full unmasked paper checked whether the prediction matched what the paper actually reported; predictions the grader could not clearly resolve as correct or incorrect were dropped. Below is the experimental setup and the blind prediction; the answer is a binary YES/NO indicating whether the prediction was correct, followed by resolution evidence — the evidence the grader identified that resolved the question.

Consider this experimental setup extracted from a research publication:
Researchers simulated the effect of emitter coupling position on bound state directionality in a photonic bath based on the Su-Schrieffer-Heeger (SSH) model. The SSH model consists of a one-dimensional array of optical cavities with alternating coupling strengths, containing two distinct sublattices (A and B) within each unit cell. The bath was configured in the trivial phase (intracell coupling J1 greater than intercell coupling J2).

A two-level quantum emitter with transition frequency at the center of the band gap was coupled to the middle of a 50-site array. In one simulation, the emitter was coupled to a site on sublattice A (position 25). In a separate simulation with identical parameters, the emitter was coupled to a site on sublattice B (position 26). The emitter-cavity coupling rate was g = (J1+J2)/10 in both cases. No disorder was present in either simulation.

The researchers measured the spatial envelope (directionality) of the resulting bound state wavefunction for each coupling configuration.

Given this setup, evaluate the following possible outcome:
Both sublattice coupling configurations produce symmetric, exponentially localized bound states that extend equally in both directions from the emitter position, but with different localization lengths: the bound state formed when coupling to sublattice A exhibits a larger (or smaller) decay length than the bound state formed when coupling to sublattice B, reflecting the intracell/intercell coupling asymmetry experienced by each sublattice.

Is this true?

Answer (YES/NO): NO